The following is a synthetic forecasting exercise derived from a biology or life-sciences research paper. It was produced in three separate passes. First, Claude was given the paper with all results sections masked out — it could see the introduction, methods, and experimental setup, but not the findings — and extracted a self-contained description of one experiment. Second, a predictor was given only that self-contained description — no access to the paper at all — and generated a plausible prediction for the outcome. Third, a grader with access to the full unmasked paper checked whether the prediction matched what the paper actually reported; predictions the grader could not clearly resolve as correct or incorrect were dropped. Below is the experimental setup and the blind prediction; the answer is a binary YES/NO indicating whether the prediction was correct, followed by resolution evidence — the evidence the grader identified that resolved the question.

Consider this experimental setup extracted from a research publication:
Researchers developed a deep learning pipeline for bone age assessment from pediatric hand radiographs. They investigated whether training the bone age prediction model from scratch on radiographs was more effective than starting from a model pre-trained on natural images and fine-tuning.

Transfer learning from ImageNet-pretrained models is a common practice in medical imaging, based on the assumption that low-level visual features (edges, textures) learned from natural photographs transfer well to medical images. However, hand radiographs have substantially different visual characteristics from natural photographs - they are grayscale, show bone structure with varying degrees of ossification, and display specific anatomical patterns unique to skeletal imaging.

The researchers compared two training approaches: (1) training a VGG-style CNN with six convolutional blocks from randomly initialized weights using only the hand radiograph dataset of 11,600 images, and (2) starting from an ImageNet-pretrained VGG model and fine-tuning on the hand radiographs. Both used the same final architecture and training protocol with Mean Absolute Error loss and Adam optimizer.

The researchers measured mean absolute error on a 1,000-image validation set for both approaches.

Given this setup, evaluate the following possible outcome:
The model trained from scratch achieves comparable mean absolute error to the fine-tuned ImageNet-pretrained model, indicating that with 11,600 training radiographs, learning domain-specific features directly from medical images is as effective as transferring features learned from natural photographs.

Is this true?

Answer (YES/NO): NO